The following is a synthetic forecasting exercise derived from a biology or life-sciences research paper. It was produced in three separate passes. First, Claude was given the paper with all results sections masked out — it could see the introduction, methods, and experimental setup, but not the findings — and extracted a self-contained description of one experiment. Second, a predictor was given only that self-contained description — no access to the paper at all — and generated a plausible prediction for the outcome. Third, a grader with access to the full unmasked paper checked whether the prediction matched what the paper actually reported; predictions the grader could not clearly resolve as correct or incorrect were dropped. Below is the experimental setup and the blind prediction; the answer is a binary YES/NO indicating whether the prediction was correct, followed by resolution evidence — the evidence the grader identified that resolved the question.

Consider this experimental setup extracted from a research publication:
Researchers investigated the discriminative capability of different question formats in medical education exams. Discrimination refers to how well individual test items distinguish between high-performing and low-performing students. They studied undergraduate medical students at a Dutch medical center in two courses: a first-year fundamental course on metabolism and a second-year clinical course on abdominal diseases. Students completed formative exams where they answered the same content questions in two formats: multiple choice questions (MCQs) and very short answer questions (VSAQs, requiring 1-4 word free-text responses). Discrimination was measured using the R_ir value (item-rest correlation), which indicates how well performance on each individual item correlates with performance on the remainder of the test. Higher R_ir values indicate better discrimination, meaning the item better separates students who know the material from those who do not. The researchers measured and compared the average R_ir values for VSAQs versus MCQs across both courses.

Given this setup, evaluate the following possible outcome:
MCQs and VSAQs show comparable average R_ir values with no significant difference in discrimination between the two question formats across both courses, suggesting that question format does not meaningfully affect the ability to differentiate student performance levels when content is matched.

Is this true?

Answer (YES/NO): NO